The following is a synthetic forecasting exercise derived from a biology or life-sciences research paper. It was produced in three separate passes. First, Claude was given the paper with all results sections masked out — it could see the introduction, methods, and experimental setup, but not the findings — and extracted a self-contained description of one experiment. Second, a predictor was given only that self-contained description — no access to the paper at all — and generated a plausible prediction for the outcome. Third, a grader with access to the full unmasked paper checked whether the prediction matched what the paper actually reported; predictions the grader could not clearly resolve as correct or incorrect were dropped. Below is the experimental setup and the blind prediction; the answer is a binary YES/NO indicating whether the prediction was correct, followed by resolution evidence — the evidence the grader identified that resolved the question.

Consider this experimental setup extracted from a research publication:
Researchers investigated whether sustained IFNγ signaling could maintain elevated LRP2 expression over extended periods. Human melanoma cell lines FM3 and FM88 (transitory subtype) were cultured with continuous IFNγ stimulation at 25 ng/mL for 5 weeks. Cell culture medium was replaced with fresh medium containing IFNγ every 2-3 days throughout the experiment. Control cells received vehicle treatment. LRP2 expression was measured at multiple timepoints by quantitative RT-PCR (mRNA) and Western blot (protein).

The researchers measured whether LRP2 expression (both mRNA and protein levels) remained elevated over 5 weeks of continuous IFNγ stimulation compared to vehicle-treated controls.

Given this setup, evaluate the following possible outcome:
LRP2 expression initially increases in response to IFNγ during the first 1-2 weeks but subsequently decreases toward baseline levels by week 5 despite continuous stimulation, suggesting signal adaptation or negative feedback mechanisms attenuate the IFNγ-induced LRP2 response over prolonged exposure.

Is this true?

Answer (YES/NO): NO